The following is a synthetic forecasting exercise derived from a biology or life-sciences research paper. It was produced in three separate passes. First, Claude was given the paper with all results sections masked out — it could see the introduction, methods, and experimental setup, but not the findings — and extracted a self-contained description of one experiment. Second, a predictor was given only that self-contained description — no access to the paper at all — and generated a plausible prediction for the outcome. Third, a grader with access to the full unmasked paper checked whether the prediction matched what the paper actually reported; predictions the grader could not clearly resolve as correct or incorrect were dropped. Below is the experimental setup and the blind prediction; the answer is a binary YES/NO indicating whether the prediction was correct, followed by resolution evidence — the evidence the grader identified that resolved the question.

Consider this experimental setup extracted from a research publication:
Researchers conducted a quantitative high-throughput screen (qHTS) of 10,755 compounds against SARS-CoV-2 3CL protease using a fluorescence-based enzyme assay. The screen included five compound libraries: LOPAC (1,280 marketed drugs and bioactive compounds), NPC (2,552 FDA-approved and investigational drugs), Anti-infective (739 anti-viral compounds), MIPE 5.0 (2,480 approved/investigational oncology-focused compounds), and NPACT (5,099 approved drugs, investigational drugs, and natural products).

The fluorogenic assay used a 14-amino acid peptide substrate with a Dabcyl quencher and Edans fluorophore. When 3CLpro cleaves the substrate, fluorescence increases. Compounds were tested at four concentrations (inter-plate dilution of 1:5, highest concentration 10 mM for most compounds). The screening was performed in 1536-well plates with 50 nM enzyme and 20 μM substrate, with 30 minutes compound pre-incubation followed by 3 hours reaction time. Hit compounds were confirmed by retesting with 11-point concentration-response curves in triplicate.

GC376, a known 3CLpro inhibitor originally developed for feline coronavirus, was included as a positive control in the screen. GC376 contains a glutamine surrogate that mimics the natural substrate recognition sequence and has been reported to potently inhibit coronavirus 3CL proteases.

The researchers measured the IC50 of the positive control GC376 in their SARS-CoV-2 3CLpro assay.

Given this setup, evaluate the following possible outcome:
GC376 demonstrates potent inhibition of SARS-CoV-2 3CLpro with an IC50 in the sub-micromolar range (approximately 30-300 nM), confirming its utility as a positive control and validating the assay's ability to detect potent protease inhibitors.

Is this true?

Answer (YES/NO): YES